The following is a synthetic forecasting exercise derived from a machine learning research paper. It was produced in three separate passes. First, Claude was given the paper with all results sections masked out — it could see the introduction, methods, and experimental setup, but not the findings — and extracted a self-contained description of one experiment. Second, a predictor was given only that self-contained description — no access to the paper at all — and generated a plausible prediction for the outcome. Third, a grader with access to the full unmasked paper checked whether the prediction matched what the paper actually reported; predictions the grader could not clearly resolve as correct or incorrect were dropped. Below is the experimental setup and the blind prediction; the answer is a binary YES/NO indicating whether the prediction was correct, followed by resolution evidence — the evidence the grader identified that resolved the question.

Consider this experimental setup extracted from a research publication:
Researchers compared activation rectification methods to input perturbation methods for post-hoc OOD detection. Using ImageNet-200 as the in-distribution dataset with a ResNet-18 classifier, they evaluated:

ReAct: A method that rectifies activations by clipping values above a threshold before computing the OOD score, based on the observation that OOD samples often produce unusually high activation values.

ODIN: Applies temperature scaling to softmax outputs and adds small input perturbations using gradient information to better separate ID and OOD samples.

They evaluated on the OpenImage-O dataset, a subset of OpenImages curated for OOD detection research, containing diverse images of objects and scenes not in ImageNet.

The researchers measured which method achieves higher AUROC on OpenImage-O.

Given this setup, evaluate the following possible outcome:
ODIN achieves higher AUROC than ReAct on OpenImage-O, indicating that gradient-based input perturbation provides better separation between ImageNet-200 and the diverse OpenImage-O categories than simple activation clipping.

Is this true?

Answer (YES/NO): NO